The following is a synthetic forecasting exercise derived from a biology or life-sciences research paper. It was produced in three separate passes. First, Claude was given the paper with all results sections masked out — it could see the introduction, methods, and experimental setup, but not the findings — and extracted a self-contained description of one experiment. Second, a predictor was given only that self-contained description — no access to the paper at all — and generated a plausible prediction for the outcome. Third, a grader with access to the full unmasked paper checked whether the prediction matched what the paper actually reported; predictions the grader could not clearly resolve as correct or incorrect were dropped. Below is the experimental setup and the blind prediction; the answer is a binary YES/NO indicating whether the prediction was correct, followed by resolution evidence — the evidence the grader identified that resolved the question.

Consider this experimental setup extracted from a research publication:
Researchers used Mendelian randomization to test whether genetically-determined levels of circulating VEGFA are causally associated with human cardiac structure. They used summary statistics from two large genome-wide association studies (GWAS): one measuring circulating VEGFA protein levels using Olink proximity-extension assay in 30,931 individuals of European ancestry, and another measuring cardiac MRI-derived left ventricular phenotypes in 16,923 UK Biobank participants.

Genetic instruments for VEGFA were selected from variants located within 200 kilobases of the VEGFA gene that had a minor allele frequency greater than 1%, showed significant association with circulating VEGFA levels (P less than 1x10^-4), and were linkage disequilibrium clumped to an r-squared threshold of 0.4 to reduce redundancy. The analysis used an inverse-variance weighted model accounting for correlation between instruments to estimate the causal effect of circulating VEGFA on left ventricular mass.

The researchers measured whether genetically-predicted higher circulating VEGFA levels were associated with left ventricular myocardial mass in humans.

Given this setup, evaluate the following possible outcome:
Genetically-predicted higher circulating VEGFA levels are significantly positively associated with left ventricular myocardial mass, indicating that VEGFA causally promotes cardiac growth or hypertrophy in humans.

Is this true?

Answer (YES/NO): YES